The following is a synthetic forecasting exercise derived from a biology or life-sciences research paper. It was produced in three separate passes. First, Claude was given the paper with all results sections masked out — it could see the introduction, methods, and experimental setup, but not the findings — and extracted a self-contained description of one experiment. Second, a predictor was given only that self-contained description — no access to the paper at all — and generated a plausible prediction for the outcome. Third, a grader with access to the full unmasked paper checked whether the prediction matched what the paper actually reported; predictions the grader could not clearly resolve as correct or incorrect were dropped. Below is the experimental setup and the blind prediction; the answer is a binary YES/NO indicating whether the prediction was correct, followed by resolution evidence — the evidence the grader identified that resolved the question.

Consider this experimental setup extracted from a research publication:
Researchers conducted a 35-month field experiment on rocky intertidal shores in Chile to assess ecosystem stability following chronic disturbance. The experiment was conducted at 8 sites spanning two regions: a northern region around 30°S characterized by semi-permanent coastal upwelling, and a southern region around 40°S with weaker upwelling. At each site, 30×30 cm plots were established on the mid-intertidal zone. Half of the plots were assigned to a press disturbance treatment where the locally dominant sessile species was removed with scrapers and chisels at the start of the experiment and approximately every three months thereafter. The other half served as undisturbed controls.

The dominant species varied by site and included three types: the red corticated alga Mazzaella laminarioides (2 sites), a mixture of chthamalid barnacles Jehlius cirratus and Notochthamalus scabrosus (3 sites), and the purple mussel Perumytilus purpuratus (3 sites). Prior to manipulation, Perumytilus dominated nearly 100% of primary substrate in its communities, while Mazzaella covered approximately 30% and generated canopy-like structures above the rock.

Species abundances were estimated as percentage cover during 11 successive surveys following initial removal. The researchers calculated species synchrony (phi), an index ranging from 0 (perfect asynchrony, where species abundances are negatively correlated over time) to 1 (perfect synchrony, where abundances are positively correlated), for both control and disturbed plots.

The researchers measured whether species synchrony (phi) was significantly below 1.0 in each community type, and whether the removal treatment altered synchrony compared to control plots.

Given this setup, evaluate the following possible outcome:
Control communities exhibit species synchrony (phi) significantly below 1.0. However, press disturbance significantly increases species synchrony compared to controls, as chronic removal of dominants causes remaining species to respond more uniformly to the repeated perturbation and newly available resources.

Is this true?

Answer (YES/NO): NO